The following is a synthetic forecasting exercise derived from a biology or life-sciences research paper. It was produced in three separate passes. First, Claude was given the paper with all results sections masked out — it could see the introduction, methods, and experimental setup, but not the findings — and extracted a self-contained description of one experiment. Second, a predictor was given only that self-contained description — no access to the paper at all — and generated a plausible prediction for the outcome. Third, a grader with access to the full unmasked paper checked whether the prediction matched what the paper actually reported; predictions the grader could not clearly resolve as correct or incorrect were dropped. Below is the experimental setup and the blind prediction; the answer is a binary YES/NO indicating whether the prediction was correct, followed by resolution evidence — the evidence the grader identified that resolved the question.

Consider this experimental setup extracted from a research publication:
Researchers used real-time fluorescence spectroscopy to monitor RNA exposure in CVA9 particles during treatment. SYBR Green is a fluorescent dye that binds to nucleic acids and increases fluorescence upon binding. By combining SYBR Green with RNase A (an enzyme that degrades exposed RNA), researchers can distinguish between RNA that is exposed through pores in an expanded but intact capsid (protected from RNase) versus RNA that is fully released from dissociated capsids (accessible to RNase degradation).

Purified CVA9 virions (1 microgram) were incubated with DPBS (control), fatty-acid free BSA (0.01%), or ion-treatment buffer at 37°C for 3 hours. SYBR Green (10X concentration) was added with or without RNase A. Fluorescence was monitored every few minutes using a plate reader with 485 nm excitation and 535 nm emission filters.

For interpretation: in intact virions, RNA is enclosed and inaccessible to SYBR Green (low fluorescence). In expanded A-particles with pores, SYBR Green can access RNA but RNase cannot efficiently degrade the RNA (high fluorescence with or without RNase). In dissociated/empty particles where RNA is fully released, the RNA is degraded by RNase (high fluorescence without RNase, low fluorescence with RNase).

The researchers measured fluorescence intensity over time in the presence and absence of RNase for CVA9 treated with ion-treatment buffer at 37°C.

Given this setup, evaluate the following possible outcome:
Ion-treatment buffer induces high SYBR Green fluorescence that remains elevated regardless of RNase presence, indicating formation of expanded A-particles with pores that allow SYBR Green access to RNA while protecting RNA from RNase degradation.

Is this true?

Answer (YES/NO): NO